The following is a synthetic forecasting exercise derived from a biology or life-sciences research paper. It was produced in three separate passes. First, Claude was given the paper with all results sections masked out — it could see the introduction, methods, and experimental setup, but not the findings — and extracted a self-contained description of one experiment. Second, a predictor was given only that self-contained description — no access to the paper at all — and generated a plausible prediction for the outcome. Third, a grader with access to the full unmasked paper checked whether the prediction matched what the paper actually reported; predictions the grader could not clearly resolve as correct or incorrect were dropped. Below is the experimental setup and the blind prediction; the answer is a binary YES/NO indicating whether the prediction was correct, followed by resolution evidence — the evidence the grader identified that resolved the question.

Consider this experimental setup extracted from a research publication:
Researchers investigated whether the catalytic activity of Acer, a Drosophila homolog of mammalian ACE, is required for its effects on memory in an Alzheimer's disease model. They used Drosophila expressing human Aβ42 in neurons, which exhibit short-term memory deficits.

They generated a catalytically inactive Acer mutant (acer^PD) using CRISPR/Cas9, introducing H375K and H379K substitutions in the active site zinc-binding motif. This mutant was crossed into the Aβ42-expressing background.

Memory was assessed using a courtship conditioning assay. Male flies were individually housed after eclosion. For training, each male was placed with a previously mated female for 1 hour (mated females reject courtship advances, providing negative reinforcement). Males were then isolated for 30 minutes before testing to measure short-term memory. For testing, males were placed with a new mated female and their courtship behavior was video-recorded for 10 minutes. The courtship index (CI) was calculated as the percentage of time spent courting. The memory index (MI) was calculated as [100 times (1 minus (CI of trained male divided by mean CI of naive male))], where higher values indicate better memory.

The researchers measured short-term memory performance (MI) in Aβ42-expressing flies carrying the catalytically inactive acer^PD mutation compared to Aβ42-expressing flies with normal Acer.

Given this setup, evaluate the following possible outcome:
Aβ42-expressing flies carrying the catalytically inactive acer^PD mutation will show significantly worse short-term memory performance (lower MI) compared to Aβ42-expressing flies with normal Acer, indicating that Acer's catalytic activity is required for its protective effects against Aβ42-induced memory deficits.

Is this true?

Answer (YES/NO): NO